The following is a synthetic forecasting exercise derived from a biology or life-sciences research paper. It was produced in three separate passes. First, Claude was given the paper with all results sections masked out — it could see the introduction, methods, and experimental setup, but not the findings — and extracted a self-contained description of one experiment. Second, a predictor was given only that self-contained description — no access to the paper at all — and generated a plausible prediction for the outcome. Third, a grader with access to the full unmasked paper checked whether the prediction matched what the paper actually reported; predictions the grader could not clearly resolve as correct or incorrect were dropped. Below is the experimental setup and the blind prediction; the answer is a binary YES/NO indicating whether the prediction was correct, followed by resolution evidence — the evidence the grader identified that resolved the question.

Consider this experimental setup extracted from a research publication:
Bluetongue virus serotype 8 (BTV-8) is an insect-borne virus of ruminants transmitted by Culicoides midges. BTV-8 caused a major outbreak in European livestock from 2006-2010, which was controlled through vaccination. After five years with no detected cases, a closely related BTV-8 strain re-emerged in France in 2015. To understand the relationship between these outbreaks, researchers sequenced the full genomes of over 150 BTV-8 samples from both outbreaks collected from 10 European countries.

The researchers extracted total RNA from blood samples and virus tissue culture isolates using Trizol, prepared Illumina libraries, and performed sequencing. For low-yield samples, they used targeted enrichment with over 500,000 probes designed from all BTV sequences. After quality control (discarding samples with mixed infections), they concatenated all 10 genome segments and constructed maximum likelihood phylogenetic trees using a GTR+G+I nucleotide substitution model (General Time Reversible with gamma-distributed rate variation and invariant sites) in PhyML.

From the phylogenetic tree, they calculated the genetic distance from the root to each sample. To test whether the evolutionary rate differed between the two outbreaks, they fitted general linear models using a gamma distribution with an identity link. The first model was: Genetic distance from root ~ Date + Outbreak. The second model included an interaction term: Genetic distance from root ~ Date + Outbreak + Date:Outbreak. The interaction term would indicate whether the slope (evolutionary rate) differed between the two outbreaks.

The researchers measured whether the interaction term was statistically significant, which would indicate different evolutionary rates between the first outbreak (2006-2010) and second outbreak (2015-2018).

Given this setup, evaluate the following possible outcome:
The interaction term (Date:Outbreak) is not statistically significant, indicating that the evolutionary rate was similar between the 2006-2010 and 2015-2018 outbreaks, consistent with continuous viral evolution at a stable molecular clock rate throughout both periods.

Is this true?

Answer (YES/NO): NO